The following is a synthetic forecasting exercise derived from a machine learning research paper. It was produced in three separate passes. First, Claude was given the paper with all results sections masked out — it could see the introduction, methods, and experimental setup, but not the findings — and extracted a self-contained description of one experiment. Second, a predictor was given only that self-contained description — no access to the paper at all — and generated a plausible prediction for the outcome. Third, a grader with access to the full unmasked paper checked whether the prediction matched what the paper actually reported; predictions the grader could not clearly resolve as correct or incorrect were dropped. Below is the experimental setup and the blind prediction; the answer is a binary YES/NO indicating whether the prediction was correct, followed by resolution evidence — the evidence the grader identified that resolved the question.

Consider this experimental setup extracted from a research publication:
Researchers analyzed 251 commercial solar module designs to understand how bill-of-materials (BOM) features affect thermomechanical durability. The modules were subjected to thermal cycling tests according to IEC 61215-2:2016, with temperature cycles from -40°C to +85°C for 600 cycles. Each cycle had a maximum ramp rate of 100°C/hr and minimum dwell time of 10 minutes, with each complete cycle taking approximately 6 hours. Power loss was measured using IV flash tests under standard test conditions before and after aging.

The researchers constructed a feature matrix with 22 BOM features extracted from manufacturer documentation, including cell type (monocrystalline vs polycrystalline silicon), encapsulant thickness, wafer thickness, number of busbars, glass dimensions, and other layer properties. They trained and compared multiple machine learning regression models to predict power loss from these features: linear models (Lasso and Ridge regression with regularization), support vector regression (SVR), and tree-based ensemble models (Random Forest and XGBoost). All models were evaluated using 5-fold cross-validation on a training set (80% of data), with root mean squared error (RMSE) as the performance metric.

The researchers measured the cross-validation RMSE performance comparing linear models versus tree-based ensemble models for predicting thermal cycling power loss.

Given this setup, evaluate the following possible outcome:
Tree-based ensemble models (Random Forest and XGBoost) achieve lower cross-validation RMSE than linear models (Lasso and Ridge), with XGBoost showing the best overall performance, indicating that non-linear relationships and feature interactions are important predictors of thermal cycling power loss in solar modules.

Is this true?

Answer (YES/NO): NO